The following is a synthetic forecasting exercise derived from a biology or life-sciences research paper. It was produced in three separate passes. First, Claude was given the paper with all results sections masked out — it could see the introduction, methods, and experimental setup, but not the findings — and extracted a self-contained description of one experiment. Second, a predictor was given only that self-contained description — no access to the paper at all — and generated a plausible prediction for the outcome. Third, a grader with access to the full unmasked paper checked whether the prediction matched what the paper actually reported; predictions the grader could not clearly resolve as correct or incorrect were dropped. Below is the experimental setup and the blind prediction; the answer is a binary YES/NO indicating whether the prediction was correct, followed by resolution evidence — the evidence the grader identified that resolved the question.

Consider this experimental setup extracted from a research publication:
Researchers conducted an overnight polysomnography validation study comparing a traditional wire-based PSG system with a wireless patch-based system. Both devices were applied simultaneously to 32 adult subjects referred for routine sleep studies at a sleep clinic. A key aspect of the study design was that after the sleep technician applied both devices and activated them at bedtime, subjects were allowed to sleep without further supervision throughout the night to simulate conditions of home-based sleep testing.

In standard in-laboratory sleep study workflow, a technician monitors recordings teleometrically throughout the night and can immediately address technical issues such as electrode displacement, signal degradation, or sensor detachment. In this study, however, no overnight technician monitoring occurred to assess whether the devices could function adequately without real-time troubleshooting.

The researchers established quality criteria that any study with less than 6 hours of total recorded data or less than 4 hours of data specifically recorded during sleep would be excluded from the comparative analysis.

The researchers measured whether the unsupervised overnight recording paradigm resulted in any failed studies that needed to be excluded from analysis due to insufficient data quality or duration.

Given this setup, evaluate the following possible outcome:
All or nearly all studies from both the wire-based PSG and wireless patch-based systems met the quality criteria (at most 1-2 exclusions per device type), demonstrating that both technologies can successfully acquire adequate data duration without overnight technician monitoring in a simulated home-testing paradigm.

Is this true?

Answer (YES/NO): NO